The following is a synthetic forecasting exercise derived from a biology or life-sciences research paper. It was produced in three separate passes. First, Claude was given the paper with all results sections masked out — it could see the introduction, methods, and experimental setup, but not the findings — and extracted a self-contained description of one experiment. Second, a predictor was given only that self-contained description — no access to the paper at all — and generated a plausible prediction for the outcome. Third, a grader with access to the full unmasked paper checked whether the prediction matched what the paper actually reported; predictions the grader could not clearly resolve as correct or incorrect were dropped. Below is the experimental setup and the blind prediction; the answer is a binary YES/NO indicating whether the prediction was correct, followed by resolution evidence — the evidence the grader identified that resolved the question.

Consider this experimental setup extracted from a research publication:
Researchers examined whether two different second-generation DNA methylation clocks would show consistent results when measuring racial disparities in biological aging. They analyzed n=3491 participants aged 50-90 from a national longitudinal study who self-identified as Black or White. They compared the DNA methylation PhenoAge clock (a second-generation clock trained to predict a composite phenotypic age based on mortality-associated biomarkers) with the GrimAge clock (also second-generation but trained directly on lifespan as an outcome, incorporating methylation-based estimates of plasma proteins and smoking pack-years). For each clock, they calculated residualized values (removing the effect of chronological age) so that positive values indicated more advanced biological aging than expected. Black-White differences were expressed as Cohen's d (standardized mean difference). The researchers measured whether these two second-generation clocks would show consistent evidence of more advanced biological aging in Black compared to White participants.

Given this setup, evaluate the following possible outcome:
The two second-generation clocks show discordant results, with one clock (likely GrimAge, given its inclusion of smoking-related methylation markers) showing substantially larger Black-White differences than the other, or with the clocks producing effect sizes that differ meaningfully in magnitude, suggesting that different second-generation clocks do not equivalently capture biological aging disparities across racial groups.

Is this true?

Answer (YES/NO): YES